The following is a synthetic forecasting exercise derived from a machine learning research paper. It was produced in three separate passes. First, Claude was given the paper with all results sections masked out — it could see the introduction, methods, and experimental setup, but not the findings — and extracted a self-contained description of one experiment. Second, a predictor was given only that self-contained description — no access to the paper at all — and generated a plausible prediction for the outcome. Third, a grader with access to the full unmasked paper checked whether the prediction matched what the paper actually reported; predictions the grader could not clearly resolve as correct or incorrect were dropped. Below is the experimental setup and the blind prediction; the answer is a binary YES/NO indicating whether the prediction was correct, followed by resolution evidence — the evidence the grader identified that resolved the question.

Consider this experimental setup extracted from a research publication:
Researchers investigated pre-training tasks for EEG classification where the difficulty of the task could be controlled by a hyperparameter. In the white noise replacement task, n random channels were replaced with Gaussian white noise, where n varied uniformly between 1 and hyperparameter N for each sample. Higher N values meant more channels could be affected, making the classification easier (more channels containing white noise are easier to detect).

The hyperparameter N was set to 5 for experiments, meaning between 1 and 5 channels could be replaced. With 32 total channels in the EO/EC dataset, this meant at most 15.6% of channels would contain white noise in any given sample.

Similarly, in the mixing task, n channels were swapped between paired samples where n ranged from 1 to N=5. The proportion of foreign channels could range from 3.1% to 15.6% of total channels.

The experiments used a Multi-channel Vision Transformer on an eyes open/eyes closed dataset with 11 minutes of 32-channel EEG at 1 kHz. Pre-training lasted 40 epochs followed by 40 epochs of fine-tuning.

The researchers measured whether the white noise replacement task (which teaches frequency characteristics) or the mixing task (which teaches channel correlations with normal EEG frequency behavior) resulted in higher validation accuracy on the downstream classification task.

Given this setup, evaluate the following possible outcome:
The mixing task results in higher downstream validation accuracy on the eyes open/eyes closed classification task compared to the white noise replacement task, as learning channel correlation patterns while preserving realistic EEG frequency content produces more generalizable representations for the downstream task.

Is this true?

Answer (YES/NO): YES